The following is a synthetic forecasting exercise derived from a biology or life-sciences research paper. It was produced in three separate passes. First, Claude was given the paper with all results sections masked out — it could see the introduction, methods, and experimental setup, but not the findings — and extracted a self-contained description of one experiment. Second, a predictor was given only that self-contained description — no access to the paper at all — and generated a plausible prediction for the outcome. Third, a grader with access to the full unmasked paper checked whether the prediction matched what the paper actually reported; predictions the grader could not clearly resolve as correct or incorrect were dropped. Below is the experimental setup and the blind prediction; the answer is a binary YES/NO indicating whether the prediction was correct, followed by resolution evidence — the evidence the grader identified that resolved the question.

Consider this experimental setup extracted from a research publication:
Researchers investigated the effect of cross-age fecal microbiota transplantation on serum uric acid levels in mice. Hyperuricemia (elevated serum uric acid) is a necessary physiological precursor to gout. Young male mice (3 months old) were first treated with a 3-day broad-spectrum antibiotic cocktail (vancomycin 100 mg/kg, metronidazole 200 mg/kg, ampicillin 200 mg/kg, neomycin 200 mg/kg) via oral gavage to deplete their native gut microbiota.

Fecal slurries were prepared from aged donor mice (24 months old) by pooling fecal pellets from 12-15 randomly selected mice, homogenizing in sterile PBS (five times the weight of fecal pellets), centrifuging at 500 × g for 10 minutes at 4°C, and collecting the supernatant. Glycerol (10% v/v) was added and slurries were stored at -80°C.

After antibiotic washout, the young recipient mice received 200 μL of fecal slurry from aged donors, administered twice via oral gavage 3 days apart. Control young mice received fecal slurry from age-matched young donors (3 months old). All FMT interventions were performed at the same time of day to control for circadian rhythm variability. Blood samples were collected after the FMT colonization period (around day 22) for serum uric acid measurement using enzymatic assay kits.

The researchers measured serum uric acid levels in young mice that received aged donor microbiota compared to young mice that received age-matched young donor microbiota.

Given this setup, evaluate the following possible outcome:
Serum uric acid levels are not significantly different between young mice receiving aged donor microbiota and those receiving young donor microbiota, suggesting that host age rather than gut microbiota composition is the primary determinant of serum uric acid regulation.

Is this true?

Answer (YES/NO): NO